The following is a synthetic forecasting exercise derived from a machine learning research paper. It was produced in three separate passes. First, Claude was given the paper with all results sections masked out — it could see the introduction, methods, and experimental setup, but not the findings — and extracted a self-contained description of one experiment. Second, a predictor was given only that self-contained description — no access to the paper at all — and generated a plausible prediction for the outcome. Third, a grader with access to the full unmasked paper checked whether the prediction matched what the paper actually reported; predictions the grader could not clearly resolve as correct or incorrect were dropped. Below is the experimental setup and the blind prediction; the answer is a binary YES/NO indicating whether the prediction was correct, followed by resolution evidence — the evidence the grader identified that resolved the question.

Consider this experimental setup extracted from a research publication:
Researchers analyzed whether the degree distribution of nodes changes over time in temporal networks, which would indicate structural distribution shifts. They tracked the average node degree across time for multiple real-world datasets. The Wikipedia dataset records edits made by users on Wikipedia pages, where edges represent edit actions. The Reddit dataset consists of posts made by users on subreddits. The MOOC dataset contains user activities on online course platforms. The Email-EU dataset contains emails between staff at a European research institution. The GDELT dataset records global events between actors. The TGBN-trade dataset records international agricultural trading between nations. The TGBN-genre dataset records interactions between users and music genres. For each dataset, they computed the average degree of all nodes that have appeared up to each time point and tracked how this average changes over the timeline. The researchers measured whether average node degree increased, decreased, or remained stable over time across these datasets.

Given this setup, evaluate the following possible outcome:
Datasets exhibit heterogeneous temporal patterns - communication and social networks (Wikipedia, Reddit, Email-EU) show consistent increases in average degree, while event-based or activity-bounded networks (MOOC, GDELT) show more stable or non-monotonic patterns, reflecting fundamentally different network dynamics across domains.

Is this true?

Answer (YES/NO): NO